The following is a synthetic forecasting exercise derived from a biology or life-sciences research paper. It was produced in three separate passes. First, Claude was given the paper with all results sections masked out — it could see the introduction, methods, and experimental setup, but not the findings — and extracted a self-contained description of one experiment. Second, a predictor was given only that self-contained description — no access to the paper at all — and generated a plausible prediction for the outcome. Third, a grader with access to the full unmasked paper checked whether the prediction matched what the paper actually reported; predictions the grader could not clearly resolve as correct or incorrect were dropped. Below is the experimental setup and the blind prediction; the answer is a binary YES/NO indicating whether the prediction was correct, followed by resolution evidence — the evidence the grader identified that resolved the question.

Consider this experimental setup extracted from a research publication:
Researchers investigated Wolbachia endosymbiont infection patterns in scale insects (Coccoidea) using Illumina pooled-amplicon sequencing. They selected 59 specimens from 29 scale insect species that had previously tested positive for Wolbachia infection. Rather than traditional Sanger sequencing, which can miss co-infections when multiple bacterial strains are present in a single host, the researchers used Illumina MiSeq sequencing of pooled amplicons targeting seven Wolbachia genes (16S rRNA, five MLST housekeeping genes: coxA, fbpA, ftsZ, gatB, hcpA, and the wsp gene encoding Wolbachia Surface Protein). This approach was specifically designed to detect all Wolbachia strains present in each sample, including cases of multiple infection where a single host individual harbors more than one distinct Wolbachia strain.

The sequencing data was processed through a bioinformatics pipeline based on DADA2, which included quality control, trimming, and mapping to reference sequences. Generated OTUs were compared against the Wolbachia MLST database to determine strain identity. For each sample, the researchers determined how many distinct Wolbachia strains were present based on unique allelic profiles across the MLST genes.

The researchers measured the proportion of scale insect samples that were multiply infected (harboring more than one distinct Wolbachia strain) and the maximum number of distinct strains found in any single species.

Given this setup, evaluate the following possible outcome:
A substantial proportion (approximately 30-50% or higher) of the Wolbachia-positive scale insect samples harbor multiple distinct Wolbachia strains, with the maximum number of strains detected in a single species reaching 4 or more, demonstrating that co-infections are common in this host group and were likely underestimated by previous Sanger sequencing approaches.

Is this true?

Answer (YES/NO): YES